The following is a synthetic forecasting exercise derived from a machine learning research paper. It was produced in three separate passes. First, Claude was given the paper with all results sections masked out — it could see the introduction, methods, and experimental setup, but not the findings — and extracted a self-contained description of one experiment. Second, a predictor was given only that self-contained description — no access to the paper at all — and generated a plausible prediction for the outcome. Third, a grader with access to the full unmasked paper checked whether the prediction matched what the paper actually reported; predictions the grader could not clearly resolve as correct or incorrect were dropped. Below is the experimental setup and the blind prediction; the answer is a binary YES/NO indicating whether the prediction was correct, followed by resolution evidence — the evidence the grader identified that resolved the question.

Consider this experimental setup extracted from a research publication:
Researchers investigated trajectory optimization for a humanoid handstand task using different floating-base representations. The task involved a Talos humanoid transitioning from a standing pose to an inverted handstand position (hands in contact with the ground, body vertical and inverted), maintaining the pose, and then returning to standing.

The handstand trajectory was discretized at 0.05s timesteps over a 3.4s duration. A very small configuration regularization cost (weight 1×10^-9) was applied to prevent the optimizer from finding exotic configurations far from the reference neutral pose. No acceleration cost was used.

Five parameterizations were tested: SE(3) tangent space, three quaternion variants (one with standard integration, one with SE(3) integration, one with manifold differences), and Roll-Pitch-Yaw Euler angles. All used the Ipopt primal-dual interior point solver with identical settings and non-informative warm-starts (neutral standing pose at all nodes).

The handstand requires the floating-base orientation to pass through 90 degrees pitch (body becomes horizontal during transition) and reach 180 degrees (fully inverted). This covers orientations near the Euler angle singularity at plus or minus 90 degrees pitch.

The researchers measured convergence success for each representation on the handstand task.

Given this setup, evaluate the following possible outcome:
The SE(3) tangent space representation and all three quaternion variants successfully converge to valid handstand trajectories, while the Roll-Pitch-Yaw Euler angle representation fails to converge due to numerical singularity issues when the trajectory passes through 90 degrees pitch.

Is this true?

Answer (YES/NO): NO